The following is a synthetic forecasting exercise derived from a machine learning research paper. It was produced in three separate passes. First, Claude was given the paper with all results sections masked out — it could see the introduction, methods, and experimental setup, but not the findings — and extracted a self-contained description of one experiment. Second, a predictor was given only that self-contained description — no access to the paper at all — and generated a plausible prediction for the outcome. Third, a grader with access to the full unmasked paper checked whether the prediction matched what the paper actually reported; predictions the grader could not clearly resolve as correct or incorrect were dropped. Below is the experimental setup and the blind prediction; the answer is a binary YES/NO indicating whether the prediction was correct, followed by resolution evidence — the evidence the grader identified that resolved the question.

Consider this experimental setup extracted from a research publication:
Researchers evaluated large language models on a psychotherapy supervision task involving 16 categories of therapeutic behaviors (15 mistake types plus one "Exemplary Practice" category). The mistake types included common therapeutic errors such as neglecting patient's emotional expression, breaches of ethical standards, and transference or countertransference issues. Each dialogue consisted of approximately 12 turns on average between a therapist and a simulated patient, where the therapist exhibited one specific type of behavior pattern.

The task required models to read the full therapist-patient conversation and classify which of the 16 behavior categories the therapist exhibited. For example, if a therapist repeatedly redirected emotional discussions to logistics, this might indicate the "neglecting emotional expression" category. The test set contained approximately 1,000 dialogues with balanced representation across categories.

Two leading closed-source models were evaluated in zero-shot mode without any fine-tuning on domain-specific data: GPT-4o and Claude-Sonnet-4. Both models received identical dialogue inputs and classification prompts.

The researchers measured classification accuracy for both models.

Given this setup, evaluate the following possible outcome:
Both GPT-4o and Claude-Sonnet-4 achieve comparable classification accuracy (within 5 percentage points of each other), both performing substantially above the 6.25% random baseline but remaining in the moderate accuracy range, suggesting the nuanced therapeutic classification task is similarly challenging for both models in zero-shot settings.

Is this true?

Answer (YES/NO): YES